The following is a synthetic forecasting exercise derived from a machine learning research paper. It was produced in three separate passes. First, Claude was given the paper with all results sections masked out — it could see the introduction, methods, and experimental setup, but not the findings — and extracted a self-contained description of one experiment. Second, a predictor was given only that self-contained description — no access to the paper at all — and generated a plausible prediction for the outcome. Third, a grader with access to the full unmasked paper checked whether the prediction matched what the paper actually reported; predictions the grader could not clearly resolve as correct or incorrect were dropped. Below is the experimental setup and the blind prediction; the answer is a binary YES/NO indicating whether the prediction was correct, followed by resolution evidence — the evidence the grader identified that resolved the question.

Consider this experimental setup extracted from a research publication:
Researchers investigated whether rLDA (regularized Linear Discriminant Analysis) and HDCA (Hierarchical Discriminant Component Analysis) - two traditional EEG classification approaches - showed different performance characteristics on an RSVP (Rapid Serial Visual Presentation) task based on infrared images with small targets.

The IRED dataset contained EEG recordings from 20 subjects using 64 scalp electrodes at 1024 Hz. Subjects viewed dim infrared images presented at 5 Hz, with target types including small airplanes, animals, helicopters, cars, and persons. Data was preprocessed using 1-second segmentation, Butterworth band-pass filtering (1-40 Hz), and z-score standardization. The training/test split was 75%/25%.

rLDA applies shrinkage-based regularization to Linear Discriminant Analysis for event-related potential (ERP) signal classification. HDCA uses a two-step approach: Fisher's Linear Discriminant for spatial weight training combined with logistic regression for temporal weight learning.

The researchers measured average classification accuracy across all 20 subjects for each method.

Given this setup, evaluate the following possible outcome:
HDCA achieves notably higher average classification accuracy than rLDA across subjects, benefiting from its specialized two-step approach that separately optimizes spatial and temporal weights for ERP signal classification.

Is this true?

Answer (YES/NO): NO